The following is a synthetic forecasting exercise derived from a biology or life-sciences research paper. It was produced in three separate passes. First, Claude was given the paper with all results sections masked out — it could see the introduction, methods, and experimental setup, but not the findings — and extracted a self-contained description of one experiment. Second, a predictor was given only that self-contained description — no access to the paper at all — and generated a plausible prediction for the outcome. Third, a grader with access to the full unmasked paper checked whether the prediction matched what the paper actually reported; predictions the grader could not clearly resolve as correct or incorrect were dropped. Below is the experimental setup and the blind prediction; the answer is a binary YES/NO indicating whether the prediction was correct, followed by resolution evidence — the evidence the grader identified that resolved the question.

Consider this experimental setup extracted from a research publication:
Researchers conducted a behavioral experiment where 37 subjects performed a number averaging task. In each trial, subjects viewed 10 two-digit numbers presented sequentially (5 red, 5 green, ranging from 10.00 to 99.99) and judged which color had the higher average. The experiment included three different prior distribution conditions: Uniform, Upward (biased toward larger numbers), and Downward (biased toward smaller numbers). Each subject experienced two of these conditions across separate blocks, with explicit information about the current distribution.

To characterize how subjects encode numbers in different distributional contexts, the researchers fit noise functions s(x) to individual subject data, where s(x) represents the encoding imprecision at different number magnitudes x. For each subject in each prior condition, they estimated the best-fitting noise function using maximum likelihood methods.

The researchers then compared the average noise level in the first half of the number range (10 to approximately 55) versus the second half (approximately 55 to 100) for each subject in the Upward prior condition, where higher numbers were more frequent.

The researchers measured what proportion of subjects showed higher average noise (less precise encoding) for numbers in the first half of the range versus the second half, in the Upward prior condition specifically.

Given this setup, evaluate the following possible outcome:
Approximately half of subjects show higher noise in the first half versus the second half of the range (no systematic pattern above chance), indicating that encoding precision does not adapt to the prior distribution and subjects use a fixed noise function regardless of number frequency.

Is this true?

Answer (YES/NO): NO